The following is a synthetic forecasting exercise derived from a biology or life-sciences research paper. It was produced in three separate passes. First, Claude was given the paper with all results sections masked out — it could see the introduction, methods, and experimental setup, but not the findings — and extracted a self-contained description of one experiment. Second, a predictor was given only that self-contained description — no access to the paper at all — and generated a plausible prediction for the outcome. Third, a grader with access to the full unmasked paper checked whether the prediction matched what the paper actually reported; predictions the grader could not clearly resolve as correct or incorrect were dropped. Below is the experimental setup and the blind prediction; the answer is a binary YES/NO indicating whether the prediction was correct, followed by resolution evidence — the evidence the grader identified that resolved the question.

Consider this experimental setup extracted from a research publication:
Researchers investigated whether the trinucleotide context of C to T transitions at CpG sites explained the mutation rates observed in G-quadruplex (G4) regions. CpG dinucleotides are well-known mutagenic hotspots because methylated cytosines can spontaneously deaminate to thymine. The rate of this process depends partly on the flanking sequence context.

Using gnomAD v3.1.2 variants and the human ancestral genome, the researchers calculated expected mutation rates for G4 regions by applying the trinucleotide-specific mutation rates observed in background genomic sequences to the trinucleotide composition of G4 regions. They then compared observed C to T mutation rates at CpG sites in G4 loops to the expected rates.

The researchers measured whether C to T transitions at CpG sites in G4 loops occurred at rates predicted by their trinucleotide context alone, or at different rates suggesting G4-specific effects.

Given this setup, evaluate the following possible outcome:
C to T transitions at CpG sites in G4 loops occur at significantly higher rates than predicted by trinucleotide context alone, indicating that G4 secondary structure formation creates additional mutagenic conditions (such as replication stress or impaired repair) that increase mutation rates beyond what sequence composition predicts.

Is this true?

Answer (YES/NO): NO